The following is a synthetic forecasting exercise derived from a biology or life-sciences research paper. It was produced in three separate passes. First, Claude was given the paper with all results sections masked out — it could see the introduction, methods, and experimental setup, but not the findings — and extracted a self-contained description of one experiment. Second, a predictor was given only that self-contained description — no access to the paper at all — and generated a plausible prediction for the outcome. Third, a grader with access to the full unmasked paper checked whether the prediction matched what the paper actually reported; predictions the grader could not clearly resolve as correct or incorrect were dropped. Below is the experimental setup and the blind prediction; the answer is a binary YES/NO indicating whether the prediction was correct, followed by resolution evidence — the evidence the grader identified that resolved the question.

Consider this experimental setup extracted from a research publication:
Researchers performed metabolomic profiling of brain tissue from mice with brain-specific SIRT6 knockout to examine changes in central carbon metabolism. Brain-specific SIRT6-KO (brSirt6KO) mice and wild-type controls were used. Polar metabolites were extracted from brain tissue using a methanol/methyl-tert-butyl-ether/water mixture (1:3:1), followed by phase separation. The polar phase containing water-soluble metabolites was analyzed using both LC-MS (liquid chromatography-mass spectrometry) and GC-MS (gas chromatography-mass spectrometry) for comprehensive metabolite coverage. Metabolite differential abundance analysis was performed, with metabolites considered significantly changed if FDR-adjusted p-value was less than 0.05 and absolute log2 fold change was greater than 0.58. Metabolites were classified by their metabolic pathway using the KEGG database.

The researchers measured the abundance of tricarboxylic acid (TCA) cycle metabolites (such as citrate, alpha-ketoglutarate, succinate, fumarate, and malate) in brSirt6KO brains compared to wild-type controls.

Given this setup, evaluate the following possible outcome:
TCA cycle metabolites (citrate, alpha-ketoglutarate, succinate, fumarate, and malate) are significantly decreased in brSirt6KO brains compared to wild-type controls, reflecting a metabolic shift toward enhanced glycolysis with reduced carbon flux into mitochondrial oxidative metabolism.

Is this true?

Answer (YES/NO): YES